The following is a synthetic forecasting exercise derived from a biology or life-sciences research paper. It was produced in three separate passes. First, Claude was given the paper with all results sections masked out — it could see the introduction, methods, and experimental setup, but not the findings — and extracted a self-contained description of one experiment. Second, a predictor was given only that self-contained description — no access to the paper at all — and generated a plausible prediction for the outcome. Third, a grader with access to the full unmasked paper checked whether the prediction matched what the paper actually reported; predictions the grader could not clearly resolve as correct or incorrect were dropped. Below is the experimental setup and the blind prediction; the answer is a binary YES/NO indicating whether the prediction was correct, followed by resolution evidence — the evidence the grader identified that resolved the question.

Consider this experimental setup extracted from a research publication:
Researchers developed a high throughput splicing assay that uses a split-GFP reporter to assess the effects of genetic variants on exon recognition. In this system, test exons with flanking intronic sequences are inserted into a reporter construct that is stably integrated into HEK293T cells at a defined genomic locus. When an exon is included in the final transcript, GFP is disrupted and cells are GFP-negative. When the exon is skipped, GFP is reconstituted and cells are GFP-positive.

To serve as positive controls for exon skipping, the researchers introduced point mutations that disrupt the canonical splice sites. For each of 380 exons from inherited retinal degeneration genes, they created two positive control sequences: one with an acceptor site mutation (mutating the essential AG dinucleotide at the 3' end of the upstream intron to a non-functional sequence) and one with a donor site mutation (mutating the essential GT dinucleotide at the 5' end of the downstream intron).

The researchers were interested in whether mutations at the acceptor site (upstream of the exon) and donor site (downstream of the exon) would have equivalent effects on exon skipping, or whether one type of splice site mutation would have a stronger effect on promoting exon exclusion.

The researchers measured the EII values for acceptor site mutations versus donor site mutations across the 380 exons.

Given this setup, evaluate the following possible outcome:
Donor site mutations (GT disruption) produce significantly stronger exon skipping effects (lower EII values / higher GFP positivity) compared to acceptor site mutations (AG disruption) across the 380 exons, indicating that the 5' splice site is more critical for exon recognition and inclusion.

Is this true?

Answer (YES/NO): YES